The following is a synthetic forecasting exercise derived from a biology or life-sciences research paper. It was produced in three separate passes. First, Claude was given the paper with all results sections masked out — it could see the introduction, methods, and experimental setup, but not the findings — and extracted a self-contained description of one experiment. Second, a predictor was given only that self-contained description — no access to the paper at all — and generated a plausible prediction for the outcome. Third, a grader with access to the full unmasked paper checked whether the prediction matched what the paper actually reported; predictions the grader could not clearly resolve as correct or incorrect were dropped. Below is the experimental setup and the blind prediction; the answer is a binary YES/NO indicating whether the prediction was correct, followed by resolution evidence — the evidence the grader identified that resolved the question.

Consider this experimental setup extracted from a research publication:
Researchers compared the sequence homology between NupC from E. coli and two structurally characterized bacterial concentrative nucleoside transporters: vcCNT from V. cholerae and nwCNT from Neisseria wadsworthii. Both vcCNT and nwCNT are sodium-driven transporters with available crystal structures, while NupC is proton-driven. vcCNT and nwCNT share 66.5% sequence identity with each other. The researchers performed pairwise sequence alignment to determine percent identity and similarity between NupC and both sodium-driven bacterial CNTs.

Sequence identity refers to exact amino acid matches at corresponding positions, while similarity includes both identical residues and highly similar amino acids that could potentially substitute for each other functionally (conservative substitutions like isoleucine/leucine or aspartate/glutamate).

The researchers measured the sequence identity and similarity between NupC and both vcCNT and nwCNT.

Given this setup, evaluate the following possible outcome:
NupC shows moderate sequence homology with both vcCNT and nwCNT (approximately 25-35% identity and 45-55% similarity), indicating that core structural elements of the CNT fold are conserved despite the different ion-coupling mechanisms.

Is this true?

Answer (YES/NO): NO